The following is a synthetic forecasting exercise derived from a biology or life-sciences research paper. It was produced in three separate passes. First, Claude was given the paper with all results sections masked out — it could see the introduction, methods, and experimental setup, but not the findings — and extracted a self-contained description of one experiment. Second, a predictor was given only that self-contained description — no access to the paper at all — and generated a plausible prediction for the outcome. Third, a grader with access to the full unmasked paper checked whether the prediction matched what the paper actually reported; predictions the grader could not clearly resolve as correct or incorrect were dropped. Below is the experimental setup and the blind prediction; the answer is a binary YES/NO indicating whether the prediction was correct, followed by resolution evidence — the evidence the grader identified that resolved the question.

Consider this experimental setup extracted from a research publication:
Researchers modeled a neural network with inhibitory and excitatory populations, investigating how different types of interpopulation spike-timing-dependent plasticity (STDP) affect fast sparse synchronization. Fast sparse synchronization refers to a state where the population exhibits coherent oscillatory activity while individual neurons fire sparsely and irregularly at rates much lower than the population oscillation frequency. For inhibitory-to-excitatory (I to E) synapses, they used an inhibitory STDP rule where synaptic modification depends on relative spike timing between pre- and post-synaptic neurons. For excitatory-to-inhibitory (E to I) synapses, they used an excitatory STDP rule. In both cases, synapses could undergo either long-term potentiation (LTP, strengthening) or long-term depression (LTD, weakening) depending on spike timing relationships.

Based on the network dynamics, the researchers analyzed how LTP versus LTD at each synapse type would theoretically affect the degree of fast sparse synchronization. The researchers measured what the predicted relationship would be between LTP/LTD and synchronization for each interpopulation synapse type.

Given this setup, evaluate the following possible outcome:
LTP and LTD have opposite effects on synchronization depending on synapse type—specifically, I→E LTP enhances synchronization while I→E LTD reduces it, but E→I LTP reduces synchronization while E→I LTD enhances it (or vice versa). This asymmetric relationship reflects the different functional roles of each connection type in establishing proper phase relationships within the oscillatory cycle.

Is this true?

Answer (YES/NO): YES